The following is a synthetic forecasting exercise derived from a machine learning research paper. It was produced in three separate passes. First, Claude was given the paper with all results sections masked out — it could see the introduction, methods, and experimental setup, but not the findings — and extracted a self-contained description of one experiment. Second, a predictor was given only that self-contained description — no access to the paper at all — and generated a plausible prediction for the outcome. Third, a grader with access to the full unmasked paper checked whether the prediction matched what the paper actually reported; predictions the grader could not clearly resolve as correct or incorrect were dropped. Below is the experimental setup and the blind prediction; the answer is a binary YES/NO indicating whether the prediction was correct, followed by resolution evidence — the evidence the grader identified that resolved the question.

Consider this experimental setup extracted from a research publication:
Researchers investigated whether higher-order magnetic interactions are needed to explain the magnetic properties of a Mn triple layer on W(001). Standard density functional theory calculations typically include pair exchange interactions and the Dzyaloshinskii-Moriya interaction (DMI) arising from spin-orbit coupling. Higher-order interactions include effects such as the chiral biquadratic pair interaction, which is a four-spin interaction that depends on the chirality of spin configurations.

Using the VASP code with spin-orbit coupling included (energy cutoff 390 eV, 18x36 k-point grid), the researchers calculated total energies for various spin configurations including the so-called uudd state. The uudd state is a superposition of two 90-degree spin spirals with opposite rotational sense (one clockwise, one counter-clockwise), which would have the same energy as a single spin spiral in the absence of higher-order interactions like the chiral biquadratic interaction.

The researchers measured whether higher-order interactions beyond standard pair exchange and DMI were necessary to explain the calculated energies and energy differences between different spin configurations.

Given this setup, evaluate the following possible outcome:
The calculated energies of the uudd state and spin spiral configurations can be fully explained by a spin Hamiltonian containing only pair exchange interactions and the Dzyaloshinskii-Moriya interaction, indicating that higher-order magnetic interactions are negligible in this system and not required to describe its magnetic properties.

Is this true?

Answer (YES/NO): NO